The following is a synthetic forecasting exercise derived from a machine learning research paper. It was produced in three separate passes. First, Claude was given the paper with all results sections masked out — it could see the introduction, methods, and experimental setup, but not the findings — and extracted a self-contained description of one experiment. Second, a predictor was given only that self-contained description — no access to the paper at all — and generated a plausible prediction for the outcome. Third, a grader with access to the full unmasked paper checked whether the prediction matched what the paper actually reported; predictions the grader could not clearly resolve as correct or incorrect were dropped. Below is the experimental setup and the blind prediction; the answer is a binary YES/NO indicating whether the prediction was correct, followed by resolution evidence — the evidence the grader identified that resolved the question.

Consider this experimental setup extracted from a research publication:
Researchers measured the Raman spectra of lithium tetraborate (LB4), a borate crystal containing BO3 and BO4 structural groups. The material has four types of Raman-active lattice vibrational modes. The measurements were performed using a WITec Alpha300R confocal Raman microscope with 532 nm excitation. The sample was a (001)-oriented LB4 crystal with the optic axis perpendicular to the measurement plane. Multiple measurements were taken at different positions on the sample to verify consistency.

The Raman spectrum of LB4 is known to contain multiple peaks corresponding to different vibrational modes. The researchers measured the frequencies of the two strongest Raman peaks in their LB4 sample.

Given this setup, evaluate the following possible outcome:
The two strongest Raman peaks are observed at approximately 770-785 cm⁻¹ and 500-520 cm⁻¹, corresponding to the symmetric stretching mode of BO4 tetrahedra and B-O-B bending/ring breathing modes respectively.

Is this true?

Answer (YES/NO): NO